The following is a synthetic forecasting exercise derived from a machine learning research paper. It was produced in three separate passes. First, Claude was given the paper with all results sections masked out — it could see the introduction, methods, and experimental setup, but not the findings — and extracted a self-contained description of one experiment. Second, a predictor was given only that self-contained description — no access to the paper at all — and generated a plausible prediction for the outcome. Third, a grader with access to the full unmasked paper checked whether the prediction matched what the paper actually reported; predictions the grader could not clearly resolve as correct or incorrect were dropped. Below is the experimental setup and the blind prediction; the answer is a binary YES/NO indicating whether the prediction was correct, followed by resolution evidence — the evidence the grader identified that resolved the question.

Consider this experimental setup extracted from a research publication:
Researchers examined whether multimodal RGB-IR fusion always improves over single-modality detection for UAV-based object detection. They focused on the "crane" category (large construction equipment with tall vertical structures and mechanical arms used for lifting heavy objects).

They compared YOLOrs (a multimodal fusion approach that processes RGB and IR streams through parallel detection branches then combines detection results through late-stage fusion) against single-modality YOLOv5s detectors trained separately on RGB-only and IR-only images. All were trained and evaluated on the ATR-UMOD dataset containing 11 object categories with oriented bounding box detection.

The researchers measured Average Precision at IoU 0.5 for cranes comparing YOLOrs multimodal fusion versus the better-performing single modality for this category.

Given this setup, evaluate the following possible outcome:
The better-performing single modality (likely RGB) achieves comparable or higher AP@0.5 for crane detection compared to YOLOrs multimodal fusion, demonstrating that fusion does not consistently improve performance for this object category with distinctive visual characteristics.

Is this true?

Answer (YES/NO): YES